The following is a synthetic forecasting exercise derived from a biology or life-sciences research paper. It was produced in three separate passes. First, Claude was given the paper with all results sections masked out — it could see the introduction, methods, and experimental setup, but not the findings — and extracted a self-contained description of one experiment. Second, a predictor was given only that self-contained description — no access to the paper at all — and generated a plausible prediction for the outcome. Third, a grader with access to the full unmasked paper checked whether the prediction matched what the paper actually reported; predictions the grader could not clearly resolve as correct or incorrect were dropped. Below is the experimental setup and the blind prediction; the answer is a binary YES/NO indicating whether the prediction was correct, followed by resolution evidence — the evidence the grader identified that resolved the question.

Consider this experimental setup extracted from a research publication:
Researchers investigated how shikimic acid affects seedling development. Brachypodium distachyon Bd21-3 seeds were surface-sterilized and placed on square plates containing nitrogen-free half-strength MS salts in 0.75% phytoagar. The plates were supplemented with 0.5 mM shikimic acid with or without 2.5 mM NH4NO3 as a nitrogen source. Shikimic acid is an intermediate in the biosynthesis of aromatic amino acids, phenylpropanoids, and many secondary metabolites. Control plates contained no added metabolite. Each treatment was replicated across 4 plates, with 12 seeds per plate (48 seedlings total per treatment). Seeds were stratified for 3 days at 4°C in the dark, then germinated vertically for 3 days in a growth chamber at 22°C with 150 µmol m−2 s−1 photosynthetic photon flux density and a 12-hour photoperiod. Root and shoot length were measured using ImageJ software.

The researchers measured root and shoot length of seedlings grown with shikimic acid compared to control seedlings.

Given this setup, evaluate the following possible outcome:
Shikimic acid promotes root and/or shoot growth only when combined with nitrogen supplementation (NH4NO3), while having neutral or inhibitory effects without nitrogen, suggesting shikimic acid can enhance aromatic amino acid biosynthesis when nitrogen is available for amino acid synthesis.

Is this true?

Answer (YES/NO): YES